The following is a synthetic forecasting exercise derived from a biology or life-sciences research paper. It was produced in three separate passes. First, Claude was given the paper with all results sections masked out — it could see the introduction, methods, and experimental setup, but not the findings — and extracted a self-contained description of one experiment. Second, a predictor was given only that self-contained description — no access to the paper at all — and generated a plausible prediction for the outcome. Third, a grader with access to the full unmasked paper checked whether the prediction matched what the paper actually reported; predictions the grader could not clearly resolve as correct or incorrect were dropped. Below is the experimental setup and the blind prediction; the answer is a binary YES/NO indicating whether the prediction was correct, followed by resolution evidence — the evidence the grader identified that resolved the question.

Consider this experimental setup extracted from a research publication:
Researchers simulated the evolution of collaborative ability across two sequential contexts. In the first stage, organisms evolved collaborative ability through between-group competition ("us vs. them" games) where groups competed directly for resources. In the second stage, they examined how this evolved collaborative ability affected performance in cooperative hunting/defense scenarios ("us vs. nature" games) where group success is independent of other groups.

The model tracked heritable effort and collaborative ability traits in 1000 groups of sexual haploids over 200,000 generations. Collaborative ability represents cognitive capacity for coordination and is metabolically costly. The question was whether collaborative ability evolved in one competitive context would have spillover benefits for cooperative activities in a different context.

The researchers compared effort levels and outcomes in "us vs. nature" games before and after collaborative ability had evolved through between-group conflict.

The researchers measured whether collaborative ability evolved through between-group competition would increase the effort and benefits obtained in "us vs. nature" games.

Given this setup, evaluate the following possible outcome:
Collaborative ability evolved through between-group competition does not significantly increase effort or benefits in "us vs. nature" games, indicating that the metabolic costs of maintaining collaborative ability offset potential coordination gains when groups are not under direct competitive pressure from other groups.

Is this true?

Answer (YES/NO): NO